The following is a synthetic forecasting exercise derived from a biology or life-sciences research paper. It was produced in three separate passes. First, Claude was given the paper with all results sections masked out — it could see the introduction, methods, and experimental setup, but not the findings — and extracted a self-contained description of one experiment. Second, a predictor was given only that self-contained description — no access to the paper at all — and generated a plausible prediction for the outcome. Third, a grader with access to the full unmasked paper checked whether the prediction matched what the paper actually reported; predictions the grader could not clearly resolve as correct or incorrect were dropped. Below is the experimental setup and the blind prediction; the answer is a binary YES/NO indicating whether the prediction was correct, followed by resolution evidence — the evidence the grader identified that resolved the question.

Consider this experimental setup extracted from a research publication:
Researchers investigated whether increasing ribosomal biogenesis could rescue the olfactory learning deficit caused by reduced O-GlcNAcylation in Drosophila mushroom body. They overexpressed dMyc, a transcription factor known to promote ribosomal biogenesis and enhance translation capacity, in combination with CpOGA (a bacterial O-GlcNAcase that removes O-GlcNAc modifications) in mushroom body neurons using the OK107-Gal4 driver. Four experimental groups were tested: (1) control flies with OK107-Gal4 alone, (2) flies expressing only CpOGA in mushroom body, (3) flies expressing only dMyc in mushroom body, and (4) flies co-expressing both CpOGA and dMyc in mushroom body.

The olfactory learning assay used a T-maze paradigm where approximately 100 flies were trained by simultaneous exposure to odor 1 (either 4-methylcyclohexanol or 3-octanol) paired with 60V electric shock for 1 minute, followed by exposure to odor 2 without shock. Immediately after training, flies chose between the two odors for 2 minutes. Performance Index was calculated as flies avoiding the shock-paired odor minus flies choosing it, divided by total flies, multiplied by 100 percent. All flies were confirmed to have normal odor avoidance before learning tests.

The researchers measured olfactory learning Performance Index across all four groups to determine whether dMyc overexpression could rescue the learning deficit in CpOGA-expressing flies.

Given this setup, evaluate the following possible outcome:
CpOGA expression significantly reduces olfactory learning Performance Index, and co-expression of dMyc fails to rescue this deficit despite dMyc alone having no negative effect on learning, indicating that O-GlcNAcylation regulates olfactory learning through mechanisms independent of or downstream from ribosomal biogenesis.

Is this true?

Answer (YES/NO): NO